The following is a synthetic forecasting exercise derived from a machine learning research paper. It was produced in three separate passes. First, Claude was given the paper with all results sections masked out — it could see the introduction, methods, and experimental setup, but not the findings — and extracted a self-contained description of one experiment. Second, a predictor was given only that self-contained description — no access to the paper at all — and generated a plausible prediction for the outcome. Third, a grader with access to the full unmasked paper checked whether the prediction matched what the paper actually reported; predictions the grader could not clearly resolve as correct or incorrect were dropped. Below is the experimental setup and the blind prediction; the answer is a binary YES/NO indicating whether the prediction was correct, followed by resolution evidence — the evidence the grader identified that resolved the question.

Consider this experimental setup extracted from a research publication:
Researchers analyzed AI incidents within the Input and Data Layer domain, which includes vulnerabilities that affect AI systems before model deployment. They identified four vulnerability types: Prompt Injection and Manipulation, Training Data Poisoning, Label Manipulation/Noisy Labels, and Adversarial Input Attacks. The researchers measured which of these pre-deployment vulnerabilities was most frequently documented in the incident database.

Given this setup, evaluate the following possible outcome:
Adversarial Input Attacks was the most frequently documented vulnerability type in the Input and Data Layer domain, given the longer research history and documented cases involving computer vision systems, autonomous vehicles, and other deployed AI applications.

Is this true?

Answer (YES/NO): NO